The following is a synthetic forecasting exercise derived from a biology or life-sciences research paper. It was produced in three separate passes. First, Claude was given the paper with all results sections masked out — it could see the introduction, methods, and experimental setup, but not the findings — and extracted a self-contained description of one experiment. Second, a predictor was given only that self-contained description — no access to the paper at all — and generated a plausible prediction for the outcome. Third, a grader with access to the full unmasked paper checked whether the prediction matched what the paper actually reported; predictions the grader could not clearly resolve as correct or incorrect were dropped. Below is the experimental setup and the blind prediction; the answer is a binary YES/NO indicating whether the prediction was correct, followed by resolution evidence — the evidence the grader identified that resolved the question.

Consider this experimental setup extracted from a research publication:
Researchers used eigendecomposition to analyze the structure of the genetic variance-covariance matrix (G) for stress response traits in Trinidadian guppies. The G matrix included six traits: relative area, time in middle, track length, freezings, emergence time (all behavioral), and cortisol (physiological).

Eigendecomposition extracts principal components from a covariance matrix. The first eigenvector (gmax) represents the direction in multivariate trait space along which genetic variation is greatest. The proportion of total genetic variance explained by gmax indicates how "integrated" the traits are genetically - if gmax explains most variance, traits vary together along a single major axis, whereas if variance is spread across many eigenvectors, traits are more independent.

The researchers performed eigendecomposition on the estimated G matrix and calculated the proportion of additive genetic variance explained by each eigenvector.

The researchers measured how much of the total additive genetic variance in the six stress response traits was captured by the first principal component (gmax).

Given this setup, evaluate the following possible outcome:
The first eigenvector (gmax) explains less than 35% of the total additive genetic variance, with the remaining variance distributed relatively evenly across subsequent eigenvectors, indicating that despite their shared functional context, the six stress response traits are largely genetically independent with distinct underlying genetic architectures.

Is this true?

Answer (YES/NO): NO